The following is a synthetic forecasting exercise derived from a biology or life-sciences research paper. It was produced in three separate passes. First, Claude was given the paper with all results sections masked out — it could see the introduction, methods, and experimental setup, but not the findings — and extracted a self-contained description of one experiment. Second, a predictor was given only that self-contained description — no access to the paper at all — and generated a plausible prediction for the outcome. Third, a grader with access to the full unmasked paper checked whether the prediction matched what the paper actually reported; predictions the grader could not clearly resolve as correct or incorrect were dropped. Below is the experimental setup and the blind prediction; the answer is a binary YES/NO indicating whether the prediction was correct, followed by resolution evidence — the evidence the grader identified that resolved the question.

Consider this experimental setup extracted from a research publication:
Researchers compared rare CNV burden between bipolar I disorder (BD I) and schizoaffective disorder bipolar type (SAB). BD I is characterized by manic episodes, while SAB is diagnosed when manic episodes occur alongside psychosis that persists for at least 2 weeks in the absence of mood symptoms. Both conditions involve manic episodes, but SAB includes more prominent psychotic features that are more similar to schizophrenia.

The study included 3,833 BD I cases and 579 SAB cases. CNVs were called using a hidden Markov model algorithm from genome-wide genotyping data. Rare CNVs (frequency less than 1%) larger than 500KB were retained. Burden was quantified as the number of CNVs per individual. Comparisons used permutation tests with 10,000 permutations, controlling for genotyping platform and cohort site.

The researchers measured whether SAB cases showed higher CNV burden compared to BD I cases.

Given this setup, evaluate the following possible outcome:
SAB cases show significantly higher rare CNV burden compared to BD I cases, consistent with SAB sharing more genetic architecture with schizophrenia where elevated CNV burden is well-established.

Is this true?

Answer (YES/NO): YES